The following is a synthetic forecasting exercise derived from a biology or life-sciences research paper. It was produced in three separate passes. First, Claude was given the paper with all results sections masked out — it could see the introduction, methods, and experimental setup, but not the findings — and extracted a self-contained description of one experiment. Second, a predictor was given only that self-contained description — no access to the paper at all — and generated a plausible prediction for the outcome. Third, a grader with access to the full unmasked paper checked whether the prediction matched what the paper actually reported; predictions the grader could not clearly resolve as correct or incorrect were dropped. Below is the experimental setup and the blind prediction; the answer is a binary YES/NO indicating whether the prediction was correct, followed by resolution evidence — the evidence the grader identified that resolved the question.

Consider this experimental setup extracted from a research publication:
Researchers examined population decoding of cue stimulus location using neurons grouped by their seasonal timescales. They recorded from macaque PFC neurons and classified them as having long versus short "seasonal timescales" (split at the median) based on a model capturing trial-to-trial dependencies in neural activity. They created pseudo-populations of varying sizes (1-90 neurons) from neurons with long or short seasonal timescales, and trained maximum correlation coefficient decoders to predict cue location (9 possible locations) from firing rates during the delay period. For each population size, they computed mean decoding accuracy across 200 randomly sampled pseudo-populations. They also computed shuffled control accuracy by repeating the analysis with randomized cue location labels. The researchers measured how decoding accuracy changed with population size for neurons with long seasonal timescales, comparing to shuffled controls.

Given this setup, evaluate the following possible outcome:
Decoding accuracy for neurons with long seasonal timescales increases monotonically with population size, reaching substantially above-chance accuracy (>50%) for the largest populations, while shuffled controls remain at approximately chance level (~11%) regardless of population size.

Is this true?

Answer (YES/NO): NO